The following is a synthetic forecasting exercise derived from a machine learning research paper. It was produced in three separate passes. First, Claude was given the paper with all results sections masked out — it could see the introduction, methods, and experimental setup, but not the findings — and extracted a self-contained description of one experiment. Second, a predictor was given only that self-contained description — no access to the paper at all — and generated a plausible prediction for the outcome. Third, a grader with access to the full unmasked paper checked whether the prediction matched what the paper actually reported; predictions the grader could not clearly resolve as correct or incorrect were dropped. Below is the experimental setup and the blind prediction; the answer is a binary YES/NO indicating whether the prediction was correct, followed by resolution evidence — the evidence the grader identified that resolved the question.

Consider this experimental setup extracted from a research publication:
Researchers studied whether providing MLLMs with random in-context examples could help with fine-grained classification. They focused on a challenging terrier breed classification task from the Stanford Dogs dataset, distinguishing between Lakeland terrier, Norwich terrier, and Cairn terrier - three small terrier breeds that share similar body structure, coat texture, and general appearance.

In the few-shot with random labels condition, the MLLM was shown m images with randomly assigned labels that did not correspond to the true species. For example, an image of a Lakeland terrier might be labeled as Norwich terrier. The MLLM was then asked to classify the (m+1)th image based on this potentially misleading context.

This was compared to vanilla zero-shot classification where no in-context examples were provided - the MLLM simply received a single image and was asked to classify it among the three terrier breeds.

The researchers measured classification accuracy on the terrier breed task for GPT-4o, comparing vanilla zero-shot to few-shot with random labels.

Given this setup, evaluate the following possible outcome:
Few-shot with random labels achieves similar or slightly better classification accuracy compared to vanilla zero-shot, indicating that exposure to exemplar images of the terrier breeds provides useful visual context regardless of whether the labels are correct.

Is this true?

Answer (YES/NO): NO